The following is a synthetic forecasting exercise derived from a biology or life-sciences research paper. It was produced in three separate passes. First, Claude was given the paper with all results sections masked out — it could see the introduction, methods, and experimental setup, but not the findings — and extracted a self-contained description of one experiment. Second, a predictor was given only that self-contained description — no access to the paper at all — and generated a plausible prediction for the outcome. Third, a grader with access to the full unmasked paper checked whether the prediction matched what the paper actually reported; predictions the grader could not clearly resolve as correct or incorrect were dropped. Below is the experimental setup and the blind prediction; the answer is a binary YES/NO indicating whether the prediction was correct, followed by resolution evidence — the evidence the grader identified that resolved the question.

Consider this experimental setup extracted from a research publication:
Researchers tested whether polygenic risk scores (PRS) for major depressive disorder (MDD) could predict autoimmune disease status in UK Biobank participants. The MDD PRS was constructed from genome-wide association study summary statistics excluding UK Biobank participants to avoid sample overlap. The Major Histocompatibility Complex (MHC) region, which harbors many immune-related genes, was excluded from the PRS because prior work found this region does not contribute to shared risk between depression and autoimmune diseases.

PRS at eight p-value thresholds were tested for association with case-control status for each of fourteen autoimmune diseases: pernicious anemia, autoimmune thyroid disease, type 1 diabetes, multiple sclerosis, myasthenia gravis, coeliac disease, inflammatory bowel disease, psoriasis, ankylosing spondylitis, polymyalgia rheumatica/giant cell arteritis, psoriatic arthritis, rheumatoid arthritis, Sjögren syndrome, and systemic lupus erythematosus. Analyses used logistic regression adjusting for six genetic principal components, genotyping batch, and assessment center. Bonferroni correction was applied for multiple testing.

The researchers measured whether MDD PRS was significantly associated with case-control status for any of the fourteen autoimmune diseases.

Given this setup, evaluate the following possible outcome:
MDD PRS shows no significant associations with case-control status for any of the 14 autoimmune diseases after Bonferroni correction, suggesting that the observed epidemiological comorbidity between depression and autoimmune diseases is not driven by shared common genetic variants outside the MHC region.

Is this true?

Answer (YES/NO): NO